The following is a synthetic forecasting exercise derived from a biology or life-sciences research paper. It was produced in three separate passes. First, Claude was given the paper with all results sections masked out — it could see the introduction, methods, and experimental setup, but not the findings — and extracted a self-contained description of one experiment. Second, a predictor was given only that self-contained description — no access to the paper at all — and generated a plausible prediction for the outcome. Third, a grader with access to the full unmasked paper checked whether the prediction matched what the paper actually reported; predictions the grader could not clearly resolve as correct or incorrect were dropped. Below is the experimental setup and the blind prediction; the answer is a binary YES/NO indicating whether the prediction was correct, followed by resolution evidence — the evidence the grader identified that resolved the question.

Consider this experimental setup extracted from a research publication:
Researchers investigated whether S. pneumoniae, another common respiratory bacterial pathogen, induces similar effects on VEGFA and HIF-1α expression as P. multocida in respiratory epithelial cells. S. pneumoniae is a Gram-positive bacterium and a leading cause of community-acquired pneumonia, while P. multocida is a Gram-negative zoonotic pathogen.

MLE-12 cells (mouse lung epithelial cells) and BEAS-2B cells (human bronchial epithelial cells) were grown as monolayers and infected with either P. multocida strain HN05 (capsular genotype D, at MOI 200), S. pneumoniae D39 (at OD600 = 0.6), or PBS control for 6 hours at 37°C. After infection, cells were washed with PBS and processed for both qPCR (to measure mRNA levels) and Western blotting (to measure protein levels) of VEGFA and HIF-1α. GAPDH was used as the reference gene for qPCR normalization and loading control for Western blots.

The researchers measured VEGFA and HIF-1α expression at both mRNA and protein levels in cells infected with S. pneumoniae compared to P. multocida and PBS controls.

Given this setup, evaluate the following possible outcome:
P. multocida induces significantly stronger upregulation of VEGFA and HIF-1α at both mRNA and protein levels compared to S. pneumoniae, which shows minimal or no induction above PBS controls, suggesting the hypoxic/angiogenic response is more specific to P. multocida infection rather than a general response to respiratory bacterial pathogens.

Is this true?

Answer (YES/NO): NO